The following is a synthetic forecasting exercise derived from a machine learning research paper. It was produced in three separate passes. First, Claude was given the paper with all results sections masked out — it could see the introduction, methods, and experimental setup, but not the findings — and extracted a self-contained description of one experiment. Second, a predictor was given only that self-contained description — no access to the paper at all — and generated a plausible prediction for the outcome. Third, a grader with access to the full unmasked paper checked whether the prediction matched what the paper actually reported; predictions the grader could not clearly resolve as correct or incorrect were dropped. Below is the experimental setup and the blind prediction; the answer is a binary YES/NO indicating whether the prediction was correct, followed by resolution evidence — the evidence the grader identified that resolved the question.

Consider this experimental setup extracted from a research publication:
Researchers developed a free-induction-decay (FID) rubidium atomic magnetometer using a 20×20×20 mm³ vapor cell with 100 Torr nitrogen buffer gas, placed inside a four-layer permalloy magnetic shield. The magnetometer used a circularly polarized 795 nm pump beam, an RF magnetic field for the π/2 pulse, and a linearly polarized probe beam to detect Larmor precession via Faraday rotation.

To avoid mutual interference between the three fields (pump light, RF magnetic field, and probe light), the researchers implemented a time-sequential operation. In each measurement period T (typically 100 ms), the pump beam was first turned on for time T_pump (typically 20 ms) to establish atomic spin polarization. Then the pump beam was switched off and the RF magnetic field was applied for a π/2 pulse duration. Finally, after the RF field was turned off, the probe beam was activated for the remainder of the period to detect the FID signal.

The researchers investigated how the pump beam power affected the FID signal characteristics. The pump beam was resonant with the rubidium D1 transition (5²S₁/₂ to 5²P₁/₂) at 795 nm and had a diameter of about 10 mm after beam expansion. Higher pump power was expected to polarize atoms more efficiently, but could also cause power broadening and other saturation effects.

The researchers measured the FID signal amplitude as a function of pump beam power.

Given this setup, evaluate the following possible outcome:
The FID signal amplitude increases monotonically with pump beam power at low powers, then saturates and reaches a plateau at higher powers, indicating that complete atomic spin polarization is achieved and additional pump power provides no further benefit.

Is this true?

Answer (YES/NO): YES